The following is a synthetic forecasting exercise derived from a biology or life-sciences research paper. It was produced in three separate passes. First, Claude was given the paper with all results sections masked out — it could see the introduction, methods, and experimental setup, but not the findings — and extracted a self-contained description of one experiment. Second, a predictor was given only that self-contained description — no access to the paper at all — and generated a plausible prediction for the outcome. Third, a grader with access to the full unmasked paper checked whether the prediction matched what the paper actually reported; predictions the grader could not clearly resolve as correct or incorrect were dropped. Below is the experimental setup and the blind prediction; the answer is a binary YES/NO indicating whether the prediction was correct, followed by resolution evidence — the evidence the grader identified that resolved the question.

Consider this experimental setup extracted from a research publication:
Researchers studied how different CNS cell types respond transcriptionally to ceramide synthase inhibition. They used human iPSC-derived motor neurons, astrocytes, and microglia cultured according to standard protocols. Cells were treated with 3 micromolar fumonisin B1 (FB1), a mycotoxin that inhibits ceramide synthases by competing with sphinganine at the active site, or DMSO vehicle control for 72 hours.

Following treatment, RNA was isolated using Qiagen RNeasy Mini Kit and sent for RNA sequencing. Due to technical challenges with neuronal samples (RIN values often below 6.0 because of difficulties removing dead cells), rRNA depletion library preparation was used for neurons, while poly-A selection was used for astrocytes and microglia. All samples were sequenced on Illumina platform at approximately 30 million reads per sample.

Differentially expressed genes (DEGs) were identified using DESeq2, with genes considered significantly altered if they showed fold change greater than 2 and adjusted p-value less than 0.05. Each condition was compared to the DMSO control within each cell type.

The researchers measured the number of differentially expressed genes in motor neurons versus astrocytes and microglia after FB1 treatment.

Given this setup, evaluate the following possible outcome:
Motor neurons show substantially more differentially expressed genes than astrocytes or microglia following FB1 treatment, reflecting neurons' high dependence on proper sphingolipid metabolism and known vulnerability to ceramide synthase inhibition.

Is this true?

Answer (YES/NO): NO